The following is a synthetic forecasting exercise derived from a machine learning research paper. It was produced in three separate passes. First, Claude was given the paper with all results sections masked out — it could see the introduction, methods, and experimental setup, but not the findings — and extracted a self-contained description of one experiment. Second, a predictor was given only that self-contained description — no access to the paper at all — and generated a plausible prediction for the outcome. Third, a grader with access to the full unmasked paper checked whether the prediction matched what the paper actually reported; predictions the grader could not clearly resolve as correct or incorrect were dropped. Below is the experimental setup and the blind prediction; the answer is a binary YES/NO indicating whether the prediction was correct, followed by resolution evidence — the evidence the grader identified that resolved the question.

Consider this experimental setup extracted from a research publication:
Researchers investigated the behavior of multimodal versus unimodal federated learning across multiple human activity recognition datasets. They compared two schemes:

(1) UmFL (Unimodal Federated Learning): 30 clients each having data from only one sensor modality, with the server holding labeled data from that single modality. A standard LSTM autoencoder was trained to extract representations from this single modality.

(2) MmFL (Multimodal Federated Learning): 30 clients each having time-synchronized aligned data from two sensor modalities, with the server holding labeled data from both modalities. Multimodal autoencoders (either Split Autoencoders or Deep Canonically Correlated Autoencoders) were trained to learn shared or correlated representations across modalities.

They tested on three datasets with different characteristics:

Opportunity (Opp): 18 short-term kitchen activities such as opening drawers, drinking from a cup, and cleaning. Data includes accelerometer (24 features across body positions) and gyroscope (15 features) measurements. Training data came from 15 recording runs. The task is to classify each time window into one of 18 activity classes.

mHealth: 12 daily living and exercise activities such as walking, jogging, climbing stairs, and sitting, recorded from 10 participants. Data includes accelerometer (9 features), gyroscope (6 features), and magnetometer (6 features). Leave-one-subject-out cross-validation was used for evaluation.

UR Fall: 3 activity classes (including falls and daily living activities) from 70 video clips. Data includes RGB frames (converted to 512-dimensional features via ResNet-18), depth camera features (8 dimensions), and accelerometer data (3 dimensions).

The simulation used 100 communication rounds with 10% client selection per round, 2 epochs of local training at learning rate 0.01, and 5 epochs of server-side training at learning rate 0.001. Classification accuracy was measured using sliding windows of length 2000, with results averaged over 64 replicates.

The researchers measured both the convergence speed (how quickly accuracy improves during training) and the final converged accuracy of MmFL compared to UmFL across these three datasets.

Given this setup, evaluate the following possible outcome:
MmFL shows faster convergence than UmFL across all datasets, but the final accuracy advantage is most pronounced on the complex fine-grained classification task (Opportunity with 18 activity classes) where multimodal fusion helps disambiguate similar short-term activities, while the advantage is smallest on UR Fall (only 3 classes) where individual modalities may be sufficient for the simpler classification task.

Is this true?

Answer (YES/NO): NO